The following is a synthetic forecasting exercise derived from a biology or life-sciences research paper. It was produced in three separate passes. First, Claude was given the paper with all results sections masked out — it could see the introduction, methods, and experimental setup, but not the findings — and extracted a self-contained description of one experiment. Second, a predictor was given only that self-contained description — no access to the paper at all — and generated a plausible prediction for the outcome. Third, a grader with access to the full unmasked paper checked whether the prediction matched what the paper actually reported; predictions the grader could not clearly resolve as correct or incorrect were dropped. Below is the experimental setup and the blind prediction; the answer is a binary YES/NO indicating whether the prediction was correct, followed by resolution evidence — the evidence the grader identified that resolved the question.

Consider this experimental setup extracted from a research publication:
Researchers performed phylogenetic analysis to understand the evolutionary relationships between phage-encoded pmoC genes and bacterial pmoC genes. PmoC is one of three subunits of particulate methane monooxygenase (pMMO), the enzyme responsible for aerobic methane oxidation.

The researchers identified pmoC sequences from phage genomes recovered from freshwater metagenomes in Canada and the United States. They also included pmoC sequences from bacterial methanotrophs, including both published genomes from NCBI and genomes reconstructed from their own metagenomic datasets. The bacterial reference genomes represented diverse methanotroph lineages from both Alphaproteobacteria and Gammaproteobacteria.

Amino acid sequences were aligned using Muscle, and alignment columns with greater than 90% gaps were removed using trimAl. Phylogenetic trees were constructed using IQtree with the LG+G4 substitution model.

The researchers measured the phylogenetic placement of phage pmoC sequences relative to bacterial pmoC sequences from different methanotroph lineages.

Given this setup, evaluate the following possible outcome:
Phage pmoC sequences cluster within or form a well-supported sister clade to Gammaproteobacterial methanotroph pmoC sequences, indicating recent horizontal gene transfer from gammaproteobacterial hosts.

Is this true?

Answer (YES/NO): NO